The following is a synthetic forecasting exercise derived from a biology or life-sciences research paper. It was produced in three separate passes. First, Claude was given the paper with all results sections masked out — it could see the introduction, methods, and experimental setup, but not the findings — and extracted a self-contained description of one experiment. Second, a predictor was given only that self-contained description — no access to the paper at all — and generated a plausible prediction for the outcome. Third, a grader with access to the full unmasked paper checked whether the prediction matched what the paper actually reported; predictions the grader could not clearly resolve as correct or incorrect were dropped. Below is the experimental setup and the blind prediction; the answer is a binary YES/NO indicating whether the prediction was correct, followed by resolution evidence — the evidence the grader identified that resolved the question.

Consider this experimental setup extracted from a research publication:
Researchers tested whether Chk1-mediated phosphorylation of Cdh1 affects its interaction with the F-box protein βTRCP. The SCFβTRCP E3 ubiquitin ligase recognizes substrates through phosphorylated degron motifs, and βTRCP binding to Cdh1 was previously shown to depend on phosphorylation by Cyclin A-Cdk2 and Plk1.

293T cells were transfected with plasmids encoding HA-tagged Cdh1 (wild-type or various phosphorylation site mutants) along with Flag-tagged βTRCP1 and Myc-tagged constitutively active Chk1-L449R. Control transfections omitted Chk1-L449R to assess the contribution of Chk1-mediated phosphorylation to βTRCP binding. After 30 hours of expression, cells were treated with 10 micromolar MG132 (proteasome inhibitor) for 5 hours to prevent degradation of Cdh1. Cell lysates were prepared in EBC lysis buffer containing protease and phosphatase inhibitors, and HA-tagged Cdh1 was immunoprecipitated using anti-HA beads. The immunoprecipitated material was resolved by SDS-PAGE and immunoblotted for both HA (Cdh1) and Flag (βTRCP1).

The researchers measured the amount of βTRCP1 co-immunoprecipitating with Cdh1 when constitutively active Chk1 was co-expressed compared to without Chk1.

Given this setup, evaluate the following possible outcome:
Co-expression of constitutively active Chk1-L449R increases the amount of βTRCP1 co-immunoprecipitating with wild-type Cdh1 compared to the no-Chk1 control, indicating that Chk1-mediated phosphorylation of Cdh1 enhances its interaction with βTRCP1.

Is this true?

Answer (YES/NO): YES